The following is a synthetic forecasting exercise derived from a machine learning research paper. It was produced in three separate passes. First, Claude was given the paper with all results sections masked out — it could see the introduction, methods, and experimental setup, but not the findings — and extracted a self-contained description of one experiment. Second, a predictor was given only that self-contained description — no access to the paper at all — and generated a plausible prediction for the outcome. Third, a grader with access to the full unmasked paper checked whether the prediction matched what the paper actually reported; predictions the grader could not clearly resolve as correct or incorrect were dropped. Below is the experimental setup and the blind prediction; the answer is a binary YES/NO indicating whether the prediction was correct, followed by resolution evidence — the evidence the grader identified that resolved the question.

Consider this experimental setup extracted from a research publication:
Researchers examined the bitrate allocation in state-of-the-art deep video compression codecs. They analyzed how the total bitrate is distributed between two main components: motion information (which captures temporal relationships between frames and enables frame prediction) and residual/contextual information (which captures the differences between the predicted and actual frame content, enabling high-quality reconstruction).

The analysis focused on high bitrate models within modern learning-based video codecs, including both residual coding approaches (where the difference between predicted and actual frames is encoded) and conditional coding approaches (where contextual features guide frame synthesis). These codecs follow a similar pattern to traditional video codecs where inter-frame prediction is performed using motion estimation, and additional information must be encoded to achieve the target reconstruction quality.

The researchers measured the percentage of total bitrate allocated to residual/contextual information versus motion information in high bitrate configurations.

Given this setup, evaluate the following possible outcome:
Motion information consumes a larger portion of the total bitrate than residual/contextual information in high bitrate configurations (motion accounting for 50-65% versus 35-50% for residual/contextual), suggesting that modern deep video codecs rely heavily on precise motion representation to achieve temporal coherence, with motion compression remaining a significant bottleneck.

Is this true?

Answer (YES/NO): NO